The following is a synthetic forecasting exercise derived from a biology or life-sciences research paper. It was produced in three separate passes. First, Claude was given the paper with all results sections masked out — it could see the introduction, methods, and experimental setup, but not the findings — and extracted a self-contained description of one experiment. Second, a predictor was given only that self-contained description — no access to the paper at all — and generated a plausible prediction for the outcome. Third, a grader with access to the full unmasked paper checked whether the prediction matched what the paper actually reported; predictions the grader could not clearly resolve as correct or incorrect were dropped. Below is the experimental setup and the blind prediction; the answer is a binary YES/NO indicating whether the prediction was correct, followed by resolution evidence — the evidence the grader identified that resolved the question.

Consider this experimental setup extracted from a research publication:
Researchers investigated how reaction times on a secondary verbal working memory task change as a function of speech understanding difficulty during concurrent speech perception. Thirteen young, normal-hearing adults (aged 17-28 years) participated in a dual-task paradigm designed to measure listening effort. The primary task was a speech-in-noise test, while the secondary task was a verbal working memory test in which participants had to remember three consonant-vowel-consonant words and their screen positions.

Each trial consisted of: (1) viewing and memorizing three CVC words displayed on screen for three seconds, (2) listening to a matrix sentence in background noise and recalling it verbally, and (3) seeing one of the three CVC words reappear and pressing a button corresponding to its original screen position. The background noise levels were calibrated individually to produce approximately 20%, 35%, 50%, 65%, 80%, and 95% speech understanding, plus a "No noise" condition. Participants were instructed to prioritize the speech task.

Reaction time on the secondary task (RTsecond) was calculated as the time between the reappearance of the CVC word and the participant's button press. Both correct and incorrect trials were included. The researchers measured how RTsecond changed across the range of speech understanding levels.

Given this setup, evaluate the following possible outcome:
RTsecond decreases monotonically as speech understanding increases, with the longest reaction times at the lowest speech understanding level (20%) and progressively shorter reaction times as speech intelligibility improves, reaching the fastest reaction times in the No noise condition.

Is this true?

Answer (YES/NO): NO